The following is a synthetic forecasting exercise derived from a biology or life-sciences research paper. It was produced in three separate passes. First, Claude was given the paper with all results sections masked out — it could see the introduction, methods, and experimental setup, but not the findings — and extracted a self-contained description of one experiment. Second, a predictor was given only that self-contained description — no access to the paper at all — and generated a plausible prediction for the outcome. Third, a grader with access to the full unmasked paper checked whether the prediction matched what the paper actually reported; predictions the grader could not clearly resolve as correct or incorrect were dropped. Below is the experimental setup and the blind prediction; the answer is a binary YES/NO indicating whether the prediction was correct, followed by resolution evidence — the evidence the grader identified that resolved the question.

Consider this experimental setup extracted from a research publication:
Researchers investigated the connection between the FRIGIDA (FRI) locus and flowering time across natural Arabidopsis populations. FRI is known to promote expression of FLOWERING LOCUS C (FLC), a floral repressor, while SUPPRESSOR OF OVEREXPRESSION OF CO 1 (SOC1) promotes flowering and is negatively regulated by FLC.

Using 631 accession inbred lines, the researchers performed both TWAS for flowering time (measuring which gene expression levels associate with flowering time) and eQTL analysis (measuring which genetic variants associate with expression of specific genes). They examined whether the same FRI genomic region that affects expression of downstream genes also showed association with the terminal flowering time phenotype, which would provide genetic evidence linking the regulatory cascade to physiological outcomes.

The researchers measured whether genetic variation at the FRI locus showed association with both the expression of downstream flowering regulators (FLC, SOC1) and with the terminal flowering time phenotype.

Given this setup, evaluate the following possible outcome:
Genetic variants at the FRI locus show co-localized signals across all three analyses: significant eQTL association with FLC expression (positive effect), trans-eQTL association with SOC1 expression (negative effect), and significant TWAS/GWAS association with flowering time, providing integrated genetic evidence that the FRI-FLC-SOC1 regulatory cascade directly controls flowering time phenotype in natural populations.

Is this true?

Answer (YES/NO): NO